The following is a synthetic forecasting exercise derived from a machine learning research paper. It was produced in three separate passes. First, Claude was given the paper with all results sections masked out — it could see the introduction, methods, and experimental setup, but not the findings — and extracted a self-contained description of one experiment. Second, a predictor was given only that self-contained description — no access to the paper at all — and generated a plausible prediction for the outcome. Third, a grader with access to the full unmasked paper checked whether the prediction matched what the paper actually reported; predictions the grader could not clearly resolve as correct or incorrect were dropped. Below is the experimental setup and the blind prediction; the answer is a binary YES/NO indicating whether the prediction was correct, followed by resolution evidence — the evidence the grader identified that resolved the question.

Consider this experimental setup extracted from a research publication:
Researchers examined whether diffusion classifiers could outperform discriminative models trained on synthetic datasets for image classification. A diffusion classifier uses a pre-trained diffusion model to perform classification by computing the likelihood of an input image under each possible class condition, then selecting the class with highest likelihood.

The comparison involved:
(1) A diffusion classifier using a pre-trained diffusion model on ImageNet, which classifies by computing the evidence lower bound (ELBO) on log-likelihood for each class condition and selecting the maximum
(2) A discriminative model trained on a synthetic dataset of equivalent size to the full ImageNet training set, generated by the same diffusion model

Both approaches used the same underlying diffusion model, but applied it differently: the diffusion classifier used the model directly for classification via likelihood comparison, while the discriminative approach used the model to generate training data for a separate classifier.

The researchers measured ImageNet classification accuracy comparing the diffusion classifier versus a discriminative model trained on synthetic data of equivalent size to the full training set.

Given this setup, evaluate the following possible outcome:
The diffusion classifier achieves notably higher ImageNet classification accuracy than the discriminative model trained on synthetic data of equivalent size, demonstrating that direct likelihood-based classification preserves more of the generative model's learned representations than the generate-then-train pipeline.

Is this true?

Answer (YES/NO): YES